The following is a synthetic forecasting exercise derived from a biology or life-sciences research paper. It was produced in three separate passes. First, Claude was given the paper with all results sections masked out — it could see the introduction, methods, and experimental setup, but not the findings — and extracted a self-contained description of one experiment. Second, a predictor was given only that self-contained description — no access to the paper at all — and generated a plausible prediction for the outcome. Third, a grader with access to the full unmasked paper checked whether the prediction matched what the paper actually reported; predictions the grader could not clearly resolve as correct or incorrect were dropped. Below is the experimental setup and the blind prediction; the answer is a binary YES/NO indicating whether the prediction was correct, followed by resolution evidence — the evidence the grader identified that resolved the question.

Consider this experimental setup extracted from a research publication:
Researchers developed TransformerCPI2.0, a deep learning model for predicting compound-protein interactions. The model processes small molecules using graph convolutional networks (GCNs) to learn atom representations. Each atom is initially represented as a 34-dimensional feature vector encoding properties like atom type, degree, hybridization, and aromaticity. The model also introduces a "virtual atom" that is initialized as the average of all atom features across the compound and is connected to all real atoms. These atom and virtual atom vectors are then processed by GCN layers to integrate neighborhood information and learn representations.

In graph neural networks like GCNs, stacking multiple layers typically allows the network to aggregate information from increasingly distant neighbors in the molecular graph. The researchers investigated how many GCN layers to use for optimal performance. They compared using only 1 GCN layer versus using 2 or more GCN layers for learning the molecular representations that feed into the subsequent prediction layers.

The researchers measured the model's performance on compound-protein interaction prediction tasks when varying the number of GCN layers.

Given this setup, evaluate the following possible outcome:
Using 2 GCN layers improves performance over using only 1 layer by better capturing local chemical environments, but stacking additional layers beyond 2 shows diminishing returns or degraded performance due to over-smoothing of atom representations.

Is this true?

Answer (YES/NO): NO